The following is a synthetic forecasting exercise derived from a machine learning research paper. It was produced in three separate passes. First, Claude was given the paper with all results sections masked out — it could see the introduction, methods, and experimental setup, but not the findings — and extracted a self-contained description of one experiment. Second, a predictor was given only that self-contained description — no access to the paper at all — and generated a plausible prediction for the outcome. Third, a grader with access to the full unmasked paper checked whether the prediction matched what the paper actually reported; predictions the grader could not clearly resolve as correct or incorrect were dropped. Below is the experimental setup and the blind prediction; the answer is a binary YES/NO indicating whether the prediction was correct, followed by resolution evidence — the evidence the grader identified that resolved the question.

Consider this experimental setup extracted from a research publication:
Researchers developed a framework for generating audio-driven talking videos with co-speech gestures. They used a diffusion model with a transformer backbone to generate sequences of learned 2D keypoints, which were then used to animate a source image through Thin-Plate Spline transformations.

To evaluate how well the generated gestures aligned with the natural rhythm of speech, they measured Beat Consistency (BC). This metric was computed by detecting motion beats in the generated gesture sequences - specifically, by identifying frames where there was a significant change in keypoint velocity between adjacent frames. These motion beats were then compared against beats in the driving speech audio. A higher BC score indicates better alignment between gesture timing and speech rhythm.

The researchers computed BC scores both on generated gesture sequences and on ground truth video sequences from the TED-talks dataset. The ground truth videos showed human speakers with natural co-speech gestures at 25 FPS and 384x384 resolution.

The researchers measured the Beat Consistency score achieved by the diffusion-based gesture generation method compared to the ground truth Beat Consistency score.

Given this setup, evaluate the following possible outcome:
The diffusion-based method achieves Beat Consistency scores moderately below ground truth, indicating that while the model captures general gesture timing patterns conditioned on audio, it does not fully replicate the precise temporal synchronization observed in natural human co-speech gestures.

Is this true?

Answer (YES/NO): NO